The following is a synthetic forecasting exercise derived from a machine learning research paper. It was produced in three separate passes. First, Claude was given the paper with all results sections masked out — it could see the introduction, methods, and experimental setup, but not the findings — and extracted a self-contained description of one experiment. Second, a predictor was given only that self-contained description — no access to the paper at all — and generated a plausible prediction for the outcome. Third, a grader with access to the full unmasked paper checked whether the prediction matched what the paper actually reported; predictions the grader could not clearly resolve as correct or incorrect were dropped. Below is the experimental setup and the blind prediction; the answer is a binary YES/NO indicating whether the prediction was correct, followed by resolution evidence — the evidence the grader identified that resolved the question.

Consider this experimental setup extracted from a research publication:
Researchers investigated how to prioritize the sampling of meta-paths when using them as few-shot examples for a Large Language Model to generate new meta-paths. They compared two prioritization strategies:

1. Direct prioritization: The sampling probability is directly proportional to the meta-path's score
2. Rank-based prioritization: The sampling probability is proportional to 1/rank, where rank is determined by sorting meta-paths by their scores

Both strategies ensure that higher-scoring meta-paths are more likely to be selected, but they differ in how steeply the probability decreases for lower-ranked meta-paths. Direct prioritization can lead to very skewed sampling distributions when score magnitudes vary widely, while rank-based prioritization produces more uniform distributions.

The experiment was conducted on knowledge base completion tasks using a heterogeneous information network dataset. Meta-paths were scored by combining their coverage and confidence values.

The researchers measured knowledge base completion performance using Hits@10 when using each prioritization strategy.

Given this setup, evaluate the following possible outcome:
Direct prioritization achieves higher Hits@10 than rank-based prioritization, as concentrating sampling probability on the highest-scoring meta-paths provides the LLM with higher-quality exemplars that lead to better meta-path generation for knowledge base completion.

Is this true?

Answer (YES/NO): NO